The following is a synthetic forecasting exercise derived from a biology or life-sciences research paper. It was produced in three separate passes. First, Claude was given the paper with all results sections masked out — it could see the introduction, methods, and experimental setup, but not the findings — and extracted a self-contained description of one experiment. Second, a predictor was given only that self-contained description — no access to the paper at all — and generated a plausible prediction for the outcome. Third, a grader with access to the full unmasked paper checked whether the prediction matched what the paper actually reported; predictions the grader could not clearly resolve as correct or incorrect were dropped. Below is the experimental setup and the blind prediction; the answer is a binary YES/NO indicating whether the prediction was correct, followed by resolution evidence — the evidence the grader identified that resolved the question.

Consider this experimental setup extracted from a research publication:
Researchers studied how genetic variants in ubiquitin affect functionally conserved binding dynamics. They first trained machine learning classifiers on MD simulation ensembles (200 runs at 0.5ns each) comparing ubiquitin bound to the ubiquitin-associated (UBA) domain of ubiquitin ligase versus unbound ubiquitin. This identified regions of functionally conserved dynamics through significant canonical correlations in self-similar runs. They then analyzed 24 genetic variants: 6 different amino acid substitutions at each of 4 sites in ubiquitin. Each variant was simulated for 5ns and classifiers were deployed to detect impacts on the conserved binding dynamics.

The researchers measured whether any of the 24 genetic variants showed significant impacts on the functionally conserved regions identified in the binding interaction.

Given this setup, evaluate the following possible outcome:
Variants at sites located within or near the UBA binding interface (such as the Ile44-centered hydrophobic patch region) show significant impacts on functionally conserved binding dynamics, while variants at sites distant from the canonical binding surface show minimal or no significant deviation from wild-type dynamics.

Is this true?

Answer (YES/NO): NO